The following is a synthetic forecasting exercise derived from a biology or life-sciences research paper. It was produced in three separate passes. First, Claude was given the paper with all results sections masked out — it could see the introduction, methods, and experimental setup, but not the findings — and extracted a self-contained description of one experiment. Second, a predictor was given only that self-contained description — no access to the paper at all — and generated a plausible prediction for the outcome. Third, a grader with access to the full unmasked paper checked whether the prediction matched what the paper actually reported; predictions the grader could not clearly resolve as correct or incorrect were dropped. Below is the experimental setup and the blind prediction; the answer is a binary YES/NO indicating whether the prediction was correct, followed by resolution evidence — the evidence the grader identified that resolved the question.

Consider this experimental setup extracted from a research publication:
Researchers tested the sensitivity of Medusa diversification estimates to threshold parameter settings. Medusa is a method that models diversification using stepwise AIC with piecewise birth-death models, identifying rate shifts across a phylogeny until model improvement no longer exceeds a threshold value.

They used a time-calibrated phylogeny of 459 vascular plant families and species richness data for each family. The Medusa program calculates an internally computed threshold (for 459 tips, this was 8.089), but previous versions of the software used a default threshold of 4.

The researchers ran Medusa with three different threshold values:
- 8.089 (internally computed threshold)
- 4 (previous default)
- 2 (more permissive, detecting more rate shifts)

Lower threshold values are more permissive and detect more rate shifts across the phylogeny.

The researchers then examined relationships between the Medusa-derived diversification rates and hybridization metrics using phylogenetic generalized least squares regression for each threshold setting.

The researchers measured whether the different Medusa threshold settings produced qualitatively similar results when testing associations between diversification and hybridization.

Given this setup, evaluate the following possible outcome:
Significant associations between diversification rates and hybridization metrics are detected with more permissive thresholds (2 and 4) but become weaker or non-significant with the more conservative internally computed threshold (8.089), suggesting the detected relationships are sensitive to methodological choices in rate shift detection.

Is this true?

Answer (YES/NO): NO